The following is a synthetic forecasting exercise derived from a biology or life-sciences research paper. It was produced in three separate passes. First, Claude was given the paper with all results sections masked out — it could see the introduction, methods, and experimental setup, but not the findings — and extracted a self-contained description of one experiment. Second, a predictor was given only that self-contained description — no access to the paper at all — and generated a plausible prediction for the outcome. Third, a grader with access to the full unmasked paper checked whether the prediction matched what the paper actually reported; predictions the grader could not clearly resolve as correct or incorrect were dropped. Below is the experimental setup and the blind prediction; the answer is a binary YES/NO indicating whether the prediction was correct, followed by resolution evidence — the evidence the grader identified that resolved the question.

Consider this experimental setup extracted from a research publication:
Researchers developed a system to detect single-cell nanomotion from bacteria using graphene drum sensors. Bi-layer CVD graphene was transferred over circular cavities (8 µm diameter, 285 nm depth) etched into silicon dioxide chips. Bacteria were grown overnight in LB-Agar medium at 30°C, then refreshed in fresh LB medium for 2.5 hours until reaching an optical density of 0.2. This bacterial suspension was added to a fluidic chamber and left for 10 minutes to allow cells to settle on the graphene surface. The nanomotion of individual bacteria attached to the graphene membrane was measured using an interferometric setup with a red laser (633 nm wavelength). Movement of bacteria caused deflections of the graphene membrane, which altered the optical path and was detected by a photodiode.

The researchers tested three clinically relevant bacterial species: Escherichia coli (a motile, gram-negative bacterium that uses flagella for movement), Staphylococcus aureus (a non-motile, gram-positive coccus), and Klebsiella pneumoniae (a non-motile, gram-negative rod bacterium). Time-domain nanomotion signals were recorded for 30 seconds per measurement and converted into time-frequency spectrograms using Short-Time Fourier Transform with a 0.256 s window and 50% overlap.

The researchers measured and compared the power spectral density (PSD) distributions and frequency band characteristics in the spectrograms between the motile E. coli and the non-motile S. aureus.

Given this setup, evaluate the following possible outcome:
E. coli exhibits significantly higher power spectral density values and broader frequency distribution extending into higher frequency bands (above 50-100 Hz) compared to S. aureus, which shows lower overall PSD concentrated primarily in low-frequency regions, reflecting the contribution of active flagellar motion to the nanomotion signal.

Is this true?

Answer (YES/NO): YES